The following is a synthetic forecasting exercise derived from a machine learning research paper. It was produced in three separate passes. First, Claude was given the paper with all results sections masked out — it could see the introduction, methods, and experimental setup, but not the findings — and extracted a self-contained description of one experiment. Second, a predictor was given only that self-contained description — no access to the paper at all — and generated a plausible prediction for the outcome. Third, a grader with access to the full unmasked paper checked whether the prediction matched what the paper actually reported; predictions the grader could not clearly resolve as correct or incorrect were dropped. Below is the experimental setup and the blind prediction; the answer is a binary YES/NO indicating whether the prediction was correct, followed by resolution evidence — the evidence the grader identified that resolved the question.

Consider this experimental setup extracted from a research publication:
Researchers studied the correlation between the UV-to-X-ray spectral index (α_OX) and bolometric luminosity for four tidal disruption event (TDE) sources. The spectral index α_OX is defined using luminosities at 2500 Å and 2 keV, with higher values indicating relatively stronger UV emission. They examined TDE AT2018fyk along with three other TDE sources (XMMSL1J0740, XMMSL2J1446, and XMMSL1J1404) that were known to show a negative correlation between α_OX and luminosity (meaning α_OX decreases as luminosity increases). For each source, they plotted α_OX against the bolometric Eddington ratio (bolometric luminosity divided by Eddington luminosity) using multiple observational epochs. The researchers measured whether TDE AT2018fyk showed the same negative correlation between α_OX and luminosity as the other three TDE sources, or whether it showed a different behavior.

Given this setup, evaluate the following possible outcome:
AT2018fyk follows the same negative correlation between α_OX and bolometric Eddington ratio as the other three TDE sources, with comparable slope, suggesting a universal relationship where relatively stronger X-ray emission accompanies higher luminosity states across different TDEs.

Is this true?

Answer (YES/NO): NO